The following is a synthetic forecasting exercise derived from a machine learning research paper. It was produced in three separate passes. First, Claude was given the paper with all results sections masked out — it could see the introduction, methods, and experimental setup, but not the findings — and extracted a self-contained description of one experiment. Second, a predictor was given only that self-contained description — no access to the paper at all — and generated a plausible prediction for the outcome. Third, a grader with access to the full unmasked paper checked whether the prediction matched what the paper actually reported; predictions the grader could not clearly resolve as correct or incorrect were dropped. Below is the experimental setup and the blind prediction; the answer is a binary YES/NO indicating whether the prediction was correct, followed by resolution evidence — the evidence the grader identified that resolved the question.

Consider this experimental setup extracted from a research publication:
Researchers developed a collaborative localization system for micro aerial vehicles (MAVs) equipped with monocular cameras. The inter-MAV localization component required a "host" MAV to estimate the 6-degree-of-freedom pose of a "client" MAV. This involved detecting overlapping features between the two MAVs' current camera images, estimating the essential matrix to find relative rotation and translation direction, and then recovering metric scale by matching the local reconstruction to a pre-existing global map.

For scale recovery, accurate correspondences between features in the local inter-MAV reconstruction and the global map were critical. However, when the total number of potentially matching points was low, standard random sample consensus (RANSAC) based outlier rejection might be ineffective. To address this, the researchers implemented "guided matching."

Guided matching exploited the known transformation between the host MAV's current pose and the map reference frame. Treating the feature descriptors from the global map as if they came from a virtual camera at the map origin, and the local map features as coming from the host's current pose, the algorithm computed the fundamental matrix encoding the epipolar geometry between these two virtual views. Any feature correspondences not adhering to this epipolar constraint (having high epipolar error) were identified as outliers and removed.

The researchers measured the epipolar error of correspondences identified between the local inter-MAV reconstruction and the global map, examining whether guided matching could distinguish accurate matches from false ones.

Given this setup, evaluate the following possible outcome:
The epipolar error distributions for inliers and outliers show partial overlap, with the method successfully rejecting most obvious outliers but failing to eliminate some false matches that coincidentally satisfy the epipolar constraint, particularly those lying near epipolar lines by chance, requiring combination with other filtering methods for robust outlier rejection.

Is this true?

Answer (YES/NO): NO